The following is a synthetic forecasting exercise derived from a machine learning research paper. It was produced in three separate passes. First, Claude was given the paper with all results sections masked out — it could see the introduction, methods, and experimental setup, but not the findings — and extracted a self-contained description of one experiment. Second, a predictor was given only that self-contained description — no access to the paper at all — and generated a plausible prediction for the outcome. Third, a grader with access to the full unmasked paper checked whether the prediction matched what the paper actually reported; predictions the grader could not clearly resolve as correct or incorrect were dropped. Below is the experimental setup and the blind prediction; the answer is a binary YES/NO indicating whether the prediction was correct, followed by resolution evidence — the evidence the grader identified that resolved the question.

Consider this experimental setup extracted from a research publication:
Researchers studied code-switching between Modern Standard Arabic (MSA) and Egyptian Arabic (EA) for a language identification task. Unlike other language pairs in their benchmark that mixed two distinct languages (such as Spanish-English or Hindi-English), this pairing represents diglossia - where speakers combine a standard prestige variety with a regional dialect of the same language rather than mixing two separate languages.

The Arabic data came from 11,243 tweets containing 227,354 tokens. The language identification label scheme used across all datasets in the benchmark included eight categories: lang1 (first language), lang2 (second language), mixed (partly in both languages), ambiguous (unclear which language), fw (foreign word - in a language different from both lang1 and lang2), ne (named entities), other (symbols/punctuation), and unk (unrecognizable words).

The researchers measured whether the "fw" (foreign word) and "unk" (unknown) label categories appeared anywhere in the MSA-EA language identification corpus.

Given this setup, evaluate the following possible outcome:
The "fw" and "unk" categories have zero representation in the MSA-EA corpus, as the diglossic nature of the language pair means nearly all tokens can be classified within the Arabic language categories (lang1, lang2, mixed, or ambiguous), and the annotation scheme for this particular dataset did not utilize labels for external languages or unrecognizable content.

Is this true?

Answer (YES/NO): YES